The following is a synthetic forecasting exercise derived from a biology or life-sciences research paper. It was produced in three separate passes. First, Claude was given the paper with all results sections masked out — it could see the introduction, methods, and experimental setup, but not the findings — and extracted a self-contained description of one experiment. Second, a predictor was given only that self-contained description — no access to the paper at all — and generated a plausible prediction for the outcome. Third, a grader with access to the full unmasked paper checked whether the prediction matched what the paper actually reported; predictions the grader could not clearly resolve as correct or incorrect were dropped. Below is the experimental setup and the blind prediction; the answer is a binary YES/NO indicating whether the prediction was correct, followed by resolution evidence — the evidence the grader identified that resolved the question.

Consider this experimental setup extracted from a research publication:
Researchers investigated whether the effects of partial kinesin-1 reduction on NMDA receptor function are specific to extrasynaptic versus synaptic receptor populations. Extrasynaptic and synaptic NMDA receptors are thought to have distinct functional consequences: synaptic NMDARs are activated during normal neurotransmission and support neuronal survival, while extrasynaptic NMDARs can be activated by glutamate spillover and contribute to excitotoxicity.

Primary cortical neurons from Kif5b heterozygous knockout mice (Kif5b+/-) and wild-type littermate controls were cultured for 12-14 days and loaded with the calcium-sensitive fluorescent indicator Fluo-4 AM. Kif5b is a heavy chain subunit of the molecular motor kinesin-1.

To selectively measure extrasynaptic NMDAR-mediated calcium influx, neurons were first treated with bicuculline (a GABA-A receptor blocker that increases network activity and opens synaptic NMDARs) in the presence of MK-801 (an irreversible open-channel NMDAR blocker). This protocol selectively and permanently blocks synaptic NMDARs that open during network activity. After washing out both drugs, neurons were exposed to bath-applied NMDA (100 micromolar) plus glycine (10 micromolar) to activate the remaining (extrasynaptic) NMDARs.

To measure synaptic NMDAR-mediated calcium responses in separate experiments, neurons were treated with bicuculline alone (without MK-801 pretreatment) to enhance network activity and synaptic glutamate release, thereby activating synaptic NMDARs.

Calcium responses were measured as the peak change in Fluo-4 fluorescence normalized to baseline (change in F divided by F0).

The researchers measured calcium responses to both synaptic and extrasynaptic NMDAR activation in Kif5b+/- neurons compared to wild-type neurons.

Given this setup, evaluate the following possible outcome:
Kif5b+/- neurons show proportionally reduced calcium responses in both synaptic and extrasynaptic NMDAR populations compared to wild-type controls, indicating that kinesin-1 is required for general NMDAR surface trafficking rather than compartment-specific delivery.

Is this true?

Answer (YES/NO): NO